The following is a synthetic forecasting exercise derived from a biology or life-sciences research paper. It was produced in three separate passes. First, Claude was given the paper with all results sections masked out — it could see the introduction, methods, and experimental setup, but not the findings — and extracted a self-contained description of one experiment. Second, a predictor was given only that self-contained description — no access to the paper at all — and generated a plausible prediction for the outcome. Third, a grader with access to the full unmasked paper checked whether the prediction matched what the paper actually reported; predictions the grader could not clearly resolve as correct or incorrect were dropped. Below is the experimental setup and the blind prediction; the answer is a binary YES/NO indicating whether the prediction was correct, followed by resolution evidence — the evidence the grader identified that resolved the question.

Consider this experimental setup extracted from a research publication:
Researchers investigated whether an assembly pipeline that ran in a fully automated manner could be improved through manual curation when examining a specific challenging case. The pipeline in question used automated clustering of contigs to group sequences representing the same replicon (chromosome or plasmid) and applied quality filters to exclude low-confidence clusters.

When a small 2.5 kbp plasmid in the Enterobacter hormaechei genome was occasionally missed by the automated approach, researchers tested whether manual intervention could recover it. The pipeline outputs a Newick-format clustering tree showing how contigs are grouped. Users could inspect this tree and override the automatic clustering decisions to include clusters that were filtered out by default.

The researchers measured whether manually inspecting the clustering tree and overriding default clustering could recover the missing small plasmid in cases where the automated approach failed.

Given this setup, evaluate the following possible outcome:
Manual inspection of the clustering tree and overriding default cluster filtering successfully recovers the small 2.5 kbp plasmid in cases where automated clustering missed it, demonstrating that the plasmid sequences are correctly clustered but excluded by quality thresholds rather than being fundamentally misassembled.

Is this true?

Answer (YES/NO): YES